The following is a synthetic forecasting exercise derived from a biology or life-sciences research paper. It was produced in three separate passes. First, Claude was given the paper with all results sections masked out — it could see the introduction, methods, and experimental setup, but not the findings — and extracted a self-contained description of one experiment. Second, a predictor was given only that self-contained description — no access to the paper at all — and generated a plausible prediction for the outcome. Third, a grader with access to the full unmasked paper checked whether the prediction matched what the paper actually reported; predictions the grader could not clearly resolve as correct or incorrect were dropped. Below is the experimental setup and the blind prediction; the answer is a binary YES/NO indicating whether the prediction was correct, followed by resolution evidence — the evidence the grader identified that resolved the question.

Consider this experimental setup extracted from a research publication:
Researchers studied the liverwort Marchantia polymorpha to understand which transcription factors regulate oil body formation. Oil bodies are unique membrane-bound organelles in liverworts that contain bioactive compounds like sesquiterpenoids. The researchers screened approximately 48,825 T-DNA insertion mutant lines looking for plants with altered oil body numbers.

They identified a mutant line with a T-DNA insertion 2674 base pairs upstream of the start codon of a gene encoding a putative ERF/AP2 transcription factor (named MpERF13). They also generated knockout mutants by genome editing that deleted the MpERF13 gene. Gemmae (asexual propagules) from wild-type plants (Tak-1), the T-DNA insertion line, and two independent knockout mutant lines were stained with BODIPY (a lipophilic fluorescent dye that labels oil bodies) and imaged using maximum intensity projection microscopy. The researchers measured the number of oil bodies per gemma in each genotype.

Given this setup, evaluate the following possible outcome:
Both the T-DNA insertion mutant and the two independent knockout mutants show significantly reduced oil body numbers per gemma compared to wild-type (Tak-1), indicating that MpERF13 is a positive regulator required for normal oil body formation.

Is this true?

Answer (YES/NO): NO